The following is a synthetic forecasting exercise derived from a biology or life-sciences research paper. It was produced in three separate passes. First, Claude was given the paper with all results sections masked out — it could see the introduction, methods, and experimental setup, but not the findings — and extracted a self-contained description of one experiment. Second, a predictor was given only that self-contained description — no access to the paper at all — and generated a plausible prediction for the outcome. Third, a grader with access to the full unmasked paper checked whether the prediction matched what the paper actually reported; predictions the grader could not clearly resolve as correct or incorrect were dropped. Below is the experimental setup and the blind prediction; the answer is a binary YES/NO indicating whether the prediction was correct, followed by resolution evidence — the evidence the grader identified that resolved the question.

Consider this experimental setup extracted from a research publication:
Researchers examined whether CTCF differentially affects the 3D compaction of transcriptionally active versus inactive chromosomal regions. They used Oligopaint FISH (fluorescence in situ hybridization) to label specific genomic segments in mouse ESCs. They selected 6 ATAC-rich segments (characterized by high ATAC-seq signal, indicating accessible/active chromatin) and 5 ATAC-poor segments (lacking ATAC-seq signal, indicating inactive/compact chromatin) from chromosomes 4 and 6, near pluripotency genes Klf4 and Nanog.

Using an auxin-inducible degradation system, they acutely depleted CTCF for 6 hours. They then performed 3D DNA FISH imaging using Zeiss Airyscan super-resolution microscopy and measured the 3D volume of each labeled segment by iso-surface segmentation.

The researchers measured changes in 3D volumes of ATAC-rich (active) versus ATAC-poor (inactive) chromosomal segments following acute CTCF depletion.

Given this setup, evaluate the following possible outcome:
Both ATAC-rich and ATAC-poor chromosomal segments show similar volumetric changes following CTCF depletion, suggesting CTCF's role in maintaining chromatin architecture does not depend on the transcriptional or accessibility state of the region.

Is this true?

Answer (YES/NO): NO